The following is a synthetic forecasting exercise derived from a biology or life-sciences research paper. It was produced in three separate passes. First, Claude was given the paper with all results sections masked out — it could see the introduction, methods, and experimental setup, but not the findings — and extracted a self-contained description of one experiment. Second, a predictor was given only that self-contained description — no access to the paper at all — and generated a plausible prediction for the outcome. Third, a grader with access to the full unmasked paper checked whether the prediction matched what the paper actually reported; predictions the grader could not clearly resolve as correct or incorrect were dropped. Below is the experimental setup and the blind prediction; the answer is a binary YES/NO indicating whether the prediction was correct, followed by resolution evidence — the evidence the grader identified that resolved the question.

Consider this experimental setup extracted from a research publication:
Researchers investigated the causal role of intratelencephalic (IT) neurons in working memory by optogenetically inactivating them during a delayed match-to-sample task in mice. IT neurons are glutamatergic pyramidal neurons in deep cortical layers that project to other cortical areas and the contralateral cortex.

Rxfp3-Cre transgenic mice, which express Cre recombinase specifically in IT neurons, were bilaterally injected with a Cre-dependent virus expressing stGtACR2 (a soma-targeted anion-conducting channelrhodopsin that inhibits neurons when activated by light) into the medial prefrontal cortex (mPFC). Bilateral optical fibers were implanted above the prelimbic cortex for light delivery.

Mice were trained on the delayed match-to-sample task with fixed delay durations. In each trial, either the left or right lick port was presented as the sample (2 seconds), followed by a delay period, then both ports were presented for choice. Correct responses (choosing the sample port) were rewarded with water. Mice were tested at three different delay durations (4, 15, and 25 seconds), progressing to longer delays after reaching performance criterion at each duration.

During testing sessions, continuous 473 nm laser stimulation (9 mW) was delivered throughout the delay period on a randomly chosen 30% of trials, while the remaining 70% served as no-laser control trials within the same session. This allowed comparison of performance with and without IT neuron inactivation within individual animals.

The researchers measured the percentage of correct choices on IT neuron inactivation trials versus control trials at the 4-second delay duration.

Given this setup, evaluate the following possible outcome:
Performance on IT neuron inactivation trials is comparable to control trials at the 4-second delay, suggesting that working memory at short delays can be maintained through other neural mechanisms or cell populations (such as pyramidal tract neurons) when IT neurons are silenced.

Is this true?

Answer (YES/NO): YES